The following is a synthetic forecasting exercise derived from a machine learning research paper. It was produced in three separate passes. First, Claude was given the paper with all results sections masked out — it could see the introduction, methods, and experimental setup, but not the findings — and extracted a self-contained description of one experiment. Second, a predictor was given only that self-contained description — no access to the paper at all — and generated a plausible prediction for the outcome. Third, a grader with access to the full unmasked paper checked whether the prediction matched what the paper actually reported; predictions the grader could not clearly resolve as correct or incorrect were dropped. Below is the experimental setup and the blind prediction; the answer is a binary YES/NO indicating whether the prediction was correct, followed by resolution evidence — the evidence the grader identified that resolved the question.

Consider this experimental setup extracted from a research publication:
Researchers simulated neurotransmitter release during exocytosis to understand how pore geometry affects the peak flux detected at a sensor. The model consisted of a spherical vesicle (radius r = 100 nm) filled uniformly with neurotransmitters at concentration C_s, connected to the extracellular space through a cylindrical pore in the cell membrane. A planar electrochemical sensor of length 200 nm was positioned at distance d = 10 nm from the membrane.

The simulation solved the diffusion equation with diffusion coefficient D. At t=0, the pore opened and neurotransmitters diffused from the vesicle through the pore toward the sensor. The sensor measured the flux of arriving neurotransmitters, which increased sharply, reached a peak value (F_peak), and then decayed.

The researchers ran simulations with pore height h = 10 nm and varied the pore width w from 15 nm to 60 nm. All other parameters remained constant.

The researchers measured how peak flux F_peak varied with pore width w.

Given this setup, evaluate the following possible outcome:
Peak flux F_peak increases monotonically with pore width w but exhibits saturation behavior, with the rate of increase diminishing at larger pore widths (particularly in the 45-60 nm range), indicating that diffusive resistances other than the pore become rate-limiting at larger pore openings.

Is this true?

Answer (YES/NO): NO